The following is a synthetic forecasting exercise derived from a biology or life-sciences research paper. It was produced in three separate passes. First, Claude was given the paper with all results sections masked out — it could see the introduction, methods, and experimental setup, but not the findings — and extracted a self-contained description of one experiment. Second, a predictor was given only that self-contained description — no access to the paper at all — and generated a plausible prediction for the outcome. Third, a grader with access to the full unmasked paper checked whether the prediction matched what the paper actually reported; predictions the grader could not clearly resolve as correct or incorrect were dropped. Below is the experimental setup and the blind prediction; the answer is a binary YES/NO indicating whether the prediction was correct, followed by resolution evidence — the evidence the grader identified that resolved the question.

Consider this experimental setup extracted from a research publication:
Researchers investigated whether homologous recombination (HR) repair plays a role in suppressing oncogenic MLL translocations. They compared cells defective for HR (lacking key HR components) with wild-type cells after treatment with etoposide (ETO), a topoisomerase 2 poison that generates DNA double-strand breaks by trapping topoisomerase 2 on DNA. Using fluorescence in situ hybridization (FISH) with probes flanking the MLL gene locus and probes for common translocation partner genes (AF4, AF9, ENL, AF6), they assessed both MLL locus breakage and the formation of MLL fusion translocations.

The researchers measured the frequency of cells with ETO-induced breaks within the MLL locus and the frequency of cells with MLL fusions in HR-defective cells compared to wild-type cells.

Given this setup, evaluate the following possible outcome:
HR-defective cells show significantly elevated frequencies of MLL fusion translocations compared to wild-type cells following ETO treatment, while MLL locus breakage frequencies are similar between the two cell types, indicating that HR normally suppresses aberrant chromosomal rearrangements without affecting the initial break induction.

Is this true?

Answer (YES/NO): NO